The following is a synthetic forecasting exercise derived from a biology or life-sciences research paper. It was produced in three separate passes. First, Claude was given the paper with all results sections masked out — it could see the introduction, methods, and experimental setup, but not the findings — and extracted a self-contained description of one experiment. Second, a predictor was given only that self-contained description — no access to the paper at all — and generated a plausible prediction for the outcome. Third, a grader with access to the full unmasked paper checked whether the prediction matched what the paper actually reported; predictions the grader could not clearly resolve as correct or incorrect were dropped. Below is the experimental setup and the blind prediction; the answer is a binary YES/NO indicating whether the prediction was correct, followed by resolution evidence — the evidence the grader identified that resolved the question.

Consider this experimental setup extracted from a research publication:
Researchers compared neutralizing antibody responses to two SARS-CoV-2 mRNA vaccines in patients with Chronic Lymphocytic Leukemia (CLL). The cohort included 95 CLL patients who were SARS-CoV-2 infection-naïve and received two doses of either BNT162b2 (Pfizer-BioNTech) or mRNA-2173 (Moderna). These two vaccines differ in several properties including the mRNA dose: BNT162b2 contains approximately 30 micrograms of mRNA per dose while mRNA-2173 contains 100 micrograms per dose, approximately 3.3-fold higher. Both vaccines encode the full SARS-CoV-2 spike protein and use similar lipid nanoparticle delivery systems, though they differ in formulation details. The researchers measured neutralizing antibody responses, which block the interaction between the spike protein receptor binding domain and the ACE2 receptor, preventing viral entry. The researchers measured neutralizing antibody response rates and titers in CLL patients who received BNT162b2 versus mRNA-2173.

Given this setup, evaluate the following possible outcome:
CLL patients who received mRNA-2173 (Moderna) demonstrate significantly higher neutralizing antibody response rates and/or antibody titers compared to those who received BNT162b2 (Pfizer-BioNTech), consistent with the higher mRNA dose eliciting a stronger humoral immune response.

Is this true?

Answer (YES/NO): YES